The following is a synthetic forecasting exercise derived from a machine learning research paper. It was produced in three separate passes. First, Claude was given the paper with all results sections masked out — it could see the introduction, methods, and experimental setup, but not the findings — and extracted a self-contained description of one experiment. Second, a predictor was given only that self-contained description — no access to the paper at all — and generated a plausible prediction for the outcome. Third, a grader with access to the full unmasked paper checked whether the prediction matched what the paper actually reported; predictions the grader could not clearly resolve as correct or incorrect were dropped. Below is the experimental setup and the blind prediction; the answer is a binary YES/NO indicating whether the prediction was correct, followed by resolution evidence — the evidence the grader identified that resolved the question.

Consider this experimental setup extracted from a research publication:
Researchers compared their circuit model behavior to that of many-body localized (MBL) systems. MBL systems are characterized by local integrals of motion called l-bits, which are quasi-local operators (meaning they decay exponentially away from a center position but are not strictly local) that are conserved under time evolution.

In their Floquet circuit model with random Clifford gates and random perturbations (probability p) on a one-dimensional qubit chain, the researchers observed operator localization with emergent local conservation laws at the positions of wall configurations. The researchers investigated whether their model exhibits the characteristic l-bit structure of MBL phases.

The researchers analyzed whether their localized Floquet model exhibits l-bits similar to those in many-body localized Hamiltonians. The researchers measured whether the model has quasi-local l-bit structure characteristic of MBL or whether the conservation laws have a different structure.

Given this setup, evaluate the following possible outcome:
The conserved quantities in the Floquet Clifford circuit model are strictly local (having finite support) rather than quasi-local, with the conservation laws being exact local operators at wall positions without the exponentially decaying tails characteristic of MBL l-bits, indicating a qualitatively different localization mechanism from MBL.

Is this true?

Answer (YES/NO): YES